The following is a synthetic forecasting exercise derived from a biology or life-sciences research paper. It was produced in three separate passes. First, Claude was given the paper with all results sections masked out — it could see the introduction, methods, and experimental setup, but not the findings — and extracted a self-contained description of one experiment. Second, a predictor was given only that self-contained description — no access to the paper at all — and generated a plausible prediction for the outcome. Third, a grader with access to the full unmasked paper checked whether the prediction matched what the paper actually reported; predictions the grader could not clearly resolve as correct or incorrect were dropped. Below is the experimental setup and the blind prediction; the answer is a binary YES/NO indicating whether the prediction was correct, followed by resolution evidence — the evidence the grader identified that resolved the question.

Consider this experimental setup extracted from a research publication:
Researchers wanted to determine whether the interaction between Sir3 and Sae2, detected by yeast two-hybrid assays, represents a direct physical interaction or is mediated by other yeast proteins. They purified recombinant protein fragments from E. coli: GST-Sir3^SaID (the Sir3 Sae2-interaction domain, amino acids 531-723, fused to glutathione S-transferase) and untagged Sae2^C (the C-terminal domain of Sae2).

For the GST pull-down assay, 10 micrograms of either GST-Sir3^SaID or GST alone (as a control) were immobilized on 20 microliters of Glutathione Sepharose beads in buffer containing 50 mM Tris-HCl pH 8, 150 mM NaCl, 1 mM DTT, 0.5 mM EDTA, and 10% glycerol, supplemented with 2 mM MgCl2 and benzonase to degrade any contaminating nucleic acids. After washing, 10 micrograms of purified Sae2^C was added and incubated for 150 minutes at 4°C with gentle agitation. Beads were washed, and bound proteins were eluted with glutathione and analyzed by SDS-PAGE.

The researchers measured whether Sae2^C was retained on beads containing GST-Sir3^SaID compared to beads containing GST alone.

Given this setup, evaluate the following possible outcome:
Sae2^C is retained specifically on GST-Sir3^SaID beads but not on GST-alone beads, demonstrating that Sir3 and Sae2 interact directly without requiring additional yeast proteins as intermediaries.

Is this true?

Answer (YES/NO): YES